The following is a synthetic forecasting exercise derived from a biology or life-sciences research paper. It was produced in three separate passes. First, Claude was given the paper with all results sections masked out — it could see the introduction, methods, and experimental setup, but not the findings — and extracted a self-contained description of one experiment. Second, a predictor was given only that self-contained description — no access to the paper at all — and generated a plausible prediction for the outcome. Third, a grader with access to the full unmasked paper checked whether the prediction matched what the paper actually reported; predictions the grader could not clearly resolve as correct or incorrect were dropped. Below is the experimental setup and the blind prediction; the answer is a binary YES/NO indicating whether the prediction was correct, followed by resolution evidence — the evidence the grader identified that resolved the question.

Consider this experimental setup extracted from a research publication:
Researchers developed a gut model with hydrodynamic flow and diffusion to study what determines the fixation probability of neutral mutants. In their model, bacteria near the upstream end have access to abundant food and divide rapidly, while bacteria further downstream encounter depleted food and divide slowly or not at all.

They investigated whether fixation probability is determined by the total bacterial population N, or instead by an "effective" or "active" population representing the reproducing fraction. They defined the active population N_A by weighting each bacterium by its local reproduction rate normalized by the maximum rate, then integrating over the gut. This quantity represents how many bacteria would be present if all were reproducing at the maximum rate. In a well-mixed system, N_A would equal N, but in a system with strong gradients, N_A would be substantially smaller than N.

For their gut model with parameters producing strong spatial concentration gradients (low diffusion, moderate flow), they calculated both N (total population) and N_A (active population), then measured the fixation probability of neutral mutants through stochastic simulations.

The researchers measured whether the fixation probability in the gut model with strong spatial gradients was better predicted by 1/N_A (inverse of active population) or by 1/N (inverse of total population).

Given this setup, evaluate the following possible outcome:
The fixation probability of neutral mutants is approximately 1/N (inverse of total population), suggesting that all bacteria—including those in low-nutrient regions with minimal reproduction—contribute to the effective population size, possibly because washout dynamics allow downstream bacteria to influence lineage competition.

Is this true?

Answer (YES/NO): NO